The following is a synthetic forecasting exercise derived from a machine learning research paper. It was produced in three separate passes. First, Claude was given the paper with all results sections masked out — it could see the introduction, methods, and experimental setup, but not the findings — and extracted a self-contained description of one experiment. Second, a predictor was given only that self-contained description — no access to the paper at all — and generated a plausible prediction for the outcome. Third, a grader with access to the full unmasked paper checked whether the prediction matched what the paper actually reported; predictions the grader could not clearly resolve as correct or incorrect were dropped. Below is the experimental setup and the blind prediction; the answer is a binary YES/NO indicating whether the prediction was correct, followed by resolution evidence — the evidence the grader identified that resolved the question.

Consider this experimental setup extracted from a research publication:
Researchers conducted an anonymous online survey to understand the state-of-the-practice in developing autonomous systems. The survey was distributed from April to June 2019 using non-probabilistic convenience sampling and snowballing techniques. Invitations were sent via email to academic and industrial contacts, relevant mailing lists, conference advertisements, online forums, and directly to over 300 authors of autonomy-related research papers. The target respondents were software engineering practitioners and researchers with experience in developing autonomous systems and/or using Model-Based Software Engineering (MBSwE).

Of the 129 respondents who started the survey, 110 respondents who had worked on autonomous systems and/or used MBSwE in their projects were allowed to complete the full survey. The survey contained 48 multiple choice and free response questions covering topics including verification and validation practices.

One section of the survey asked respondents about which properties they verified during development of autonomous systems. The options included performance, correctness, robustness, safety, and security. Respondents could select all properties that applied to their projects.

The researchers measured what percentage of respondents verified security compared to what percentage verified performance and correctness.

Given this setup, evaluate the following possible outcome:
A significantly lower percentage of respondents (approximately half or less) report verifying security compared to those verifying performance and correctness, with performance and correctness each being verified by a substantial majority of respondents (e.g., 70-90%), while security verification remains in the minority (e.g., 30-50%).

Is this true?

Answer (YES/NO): NO